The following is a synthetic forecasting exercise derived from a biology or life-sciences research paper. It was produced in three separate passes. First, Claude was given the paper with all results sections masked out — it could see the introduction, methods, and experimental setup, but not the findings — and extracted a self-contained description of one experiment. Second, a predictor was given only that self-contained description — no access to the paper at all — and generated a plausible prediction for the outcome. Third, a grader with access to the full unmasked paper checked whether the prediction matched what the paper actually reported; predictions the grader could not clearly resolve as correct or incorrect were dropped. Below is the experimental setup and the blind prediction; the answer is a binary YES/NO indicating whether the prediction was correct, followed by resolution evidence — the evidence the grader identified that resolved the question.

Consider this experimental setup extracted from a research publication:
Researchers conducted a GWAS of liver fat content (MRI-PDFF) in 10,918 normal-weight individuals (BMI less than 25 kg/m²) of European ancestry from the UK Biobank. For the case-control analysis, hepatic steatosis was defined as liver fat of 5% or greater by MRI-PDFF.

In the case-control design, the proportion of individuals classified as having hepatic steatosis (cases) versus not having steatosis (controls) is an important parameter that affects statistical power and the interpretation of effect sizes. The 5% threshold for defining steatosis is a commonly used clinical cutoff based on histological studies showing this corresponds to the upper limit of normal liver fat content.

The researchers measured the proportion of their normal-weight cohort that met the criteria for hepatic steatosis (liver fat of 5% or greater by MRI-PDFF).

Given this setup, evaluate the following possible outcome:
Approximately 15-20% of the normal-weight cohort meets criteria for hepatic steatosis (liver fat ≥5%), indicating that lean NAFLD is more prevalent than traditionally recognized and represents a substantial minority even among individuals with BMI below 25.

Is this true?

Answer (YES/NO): NO